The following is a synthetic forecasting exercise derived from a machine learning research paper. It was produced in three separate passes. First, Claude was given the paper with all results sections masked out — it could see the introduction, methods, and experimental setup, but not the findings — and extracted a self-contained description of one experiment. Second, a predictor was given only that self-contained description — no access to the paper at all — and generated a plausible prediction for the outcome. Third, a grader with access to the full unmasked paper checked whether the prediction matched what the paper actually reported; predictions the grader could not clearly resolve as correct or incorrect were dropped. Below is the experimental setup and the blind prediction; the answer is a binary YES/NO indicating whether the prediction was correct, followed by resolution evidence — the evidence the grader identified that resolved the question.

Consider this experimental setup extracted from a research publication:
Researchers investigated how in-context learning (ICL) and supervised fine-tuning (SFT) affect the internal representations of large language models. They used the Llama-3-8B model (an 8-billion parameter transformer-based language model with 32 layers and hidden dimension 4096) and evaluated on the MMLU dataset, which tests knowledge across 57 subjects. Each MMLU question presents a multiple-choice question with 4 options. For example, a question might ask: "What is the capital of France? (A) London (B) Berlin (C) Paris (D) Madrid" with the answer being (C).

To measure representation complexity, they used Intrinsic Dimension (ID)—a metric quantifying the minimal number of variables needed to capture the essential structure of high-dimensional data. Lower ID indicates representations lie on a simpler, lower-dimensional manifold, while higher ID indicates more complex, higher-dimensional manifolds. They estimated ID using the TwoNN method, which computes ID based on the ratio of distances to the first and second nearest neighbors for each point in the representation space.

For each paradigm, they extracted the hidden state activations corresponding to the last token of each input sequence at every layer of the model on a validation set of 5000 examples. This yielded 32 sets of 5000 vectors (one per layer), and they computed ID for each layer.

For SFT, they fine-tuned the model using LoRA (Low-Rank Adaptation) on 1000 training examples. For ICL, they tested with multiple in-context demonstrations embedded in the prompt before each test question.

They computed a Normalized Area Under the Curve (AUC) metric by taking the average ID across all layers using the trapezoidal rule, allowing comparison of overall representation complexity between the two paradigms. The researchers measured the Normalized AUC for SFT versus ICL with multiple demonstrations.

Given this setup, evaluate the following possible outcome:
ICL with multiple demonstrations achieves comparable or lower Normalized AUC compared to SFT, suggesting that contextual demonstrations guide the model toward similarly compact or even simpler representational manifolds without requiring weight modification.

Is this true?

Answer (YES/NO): NO